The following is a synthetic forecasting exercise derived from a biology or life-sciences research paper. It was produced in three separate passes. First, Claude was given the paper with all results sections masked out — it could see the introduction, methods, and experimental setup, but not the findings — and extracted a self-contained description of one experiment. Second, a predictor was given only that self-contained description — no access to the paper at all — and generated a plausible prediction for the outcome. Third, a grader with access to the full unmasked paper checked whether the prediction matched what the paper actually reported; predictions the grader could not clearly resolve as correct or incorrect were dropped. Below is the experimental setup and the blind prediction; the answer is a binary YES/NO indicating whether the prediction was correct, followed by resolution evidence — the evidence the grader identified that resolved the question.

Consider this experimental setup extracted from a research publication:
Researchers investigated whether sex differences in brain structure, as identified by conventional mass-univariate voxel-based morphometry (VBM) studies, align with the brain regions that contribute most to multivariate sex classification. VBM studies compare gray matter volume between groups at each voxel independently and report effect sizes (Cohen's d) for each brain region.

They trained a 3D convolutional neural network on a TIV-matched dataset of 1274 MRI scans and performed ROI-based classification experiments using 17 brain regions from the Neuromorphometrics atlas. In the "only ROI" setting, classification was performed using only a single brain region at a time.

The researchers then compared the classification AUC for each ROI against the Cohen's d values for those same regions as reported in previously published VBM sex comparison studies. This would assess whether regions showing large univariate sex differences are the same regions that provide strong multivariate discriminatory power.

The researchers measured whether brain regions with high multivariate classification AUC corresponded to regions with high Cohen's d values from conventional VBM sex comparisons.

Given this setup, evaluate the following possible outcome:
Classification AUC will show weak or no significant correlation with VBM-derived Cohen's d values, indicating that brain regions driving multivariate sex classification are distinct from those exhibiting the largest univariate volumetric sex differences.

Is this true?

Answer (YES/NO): NO